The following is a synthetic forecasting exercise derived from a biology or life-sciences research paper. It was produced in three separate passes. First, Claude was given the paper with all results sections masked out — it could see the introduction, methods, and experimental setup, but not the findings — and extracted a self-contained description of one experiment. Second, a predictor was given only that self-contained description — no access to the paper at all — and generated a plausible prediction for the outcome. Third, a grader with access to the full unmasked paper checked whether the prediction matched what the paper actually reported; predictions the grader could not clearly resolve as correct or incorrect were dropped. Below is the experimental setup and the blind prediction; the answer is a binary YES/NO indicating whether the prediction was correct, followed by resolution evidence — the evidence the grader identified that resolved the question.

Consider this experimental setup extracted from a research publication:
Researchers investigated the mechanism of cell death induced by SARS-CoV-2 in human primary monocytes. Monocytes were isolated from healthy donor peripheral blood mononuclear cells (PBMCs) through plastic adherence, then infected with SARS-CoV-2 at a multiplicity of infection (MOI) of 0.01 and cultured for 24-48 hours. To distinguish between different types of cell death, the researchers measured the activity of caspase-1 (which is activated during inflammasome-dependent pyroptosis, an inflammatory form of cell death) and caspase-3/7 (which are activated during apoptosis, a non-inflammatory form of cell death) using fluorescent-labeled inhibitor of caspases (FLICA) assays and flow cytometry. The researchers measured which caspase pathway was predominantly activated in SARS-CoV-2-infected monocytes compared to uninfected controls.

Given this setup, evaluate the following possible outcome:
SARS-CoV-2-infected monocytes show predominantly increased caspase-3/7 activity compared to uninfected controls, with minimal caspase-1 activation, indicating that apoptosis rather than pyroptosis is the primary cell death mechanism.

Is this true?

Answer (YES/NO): NO